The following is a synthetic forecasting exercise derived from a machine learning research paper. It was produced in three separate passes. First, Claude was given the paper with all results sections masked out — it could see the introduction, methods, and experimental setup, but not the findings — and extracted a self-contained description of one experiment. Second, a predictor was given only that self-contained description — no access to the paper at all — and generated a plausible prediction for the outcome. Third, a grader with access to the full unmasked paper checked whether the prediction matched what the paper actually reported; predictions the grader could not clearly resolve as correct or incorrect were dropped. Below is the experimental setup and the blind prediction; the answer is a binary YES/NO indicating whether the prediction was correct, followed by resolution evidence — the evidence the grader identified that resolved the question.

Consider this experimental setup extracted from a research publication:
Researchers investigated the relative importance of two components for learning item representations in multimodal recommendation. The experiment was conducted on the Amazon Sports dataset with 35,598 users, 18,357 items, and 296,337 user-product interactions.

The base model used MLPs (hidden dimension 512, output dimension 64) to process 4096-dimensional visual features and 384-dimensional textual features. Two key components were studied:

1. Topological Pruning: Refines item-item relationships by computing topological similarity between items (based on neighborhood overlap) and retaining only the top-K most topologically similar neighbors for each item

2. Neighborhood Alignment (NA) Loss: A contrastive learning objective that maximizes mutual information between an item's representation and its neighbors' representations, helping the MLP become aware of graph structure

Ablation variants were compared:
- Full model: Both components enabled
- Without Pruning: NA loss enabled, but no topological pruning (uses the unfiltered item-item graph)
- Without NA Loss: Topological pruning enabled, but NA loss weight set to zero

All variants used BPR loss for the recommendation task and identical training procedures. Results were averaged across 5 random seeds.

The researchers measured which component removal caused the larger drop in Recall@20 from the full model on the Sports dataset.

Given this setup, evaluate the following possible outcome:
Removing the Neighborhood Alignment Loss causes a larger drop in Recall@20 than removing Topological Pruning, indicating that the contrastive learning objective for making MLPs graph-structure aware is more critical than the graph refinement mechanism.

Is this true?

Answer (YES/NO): NO